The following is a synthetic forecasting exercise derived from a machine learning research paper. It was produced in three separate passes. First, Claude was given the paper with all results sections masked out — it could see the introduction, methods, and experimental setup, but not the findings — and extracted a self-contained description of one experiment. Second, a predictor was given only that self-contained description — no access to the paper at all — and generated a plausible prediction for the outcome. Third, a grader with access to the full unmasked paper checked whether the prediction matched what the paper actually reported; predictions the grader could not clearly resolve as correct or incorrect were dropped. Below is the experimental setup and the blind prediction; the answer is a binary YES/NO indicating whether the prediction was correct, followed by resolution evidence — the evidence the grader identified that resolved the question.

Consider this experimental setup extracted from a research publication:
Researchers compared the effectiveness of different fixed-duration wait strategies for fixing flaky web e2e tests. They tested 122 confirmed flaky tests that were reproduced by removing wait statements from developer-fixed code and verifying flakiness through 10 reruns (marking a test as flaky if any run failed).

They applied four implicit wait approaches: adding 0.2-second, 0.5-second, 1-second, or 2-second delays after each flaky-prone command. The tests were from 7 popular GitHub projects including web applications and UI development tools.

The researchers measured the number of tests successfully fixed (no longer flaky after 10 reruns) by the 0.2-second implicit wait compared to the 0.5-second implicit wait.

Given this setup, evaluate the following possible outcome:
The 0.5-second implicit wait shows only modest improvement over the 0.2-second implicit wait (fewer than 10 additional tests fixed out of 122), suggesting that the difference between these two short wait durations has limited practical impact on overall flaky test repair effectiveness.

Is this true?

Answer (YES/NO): NO